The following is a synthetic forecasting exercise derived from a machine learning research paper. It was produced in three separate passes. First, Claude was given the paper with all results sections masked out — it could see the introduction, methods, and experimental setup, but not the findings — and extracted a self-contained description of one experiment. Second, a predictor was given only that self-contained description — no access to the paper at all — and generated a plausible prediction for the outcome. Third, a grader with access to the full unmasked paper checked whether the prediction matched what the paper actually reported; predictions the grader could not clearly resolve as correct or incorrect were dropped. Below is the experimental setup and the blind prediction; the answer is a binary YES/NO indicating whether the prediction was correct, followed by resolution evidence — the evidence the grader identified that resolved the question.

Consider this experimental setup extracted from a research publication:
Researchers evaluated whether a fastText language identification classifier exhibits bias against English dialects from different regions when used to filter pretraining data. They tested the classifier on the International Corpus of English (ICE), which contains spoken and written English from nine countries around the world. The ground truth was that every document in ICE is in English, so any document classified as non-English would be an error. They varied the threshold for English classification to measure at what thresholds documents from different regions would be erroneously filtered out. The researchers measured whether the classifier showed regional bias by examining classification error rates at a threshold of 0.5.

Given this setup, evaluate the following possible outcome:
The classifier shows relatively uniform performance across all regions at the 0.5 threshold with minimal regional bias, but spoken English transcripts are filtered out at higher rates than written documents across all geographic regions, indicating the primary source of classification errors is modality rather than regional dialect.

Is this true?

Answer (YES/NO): NO